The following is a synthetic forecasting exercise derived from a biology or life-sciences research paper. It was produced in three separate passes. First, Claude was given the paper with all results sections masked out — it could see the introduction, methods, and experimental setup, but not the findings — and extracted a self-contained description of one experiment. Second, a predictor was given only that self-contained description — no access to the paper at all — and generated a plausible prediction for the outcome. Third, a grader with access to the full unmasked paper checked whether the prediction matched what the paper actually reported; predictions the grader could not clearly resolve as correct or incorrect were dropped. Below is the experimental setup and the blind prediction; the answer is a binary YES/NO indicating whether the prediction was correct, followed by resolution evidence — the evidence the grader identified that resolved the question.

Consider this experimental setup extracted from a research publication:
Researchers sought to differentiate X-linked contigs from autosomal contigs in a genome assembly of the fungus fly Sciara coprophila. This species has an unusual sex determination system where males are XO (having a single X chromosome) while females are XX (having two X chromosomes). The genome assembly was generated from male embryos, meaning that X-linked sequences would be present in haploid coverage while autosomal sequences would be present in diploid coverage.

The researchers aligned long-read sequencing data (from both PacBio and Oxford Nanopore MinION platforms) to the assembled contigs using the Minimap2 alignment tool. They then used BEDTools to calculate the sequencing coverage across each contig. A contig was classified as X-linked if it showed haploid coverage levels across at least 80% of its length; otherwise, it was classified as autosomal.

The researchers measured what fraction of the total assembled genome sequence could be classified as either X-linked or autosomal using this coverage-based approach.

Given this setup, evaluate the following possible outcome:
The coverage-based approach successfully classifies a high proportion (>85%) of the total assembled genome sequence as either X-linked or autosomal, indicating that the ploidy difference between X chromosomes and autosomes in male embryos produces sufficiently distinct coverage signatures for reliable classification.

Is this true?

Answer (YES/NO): YES